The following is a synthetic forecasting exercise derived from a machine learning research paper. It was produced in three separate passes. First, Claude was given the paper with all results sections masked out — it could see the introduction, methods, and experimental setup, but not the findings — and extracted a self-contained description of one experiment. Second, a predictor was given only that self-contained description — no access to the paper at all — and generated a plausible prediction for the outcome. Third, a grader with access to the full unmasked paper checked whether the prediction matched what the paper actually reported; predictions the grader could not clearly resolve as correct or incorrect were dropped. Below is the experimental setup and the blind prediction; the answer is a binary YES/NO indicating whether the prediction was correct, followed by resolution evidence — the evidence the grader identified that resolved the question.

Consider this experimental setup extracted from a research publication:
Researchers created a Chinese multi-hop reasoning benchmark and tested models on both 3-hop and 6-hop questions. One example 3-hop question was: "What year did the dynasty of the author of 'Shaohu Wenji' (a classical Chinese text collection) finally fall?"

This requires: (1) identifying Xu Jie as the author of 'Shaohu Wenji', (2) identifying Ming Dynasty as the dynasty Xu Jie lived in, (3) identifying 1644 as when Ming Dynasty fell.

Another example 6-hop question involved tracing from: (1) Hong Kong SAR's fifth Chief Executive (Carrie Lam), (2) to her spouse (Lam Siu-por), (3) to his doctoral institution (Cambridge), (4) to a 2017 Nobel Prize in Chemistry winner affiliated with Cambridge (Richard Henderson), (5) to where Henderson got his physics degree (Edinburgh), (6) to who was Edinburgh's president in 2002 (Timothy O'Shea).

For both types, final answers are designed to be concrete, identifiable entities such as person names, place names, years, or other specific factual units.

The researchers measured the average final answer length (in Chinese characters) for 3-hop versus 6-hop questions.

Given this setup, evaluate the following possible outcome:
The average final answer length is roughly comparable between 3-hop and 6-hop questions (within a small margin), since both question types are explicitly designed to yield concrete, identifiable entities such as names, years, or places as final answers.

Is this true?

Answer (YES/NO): NO